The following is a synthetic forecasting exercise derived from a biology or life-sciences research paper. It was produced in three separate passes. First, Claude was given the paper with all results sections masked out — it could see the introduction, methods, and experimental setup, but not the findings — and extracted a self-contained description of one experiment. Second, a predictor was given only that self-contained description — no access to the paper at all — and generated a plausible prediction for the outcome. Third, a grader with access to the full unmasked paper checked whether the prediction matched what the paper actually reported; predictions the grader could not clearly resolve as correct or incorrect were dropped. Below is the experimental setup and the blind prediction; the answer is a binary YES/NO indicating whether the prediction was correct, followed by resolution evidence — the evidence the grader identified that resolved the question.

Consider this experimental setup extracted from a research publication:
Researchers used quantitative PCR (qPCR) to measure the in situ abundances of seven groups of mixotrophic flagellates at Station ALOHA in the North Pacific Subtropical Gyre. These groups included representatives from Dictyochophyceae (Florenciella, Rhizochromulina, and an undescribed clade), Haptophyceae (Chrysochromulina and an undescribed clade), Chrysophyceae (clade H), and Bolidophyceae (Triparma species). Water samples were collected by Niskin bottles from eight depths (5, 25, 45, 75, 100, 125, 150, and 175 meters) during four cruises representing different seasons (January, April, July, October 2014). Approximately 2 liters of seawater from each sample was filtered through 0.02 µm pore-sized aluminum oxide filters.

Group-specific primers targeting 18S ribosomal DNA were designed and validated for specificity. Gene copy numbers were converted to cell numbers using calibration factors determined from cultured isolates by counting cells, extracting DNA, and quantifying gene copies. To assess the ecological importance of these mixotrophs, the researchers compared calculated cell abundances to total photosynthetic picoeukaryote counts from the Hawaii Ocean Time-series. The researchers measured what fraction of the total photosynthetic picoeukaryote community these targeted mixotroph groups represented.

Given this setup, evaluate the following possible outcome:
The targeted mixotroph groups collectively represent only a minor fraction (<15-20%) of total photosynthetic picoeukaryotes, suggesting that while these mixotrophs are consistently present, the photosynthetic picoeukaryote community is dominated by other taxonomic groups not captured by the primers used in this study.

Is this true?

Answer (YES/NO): NO